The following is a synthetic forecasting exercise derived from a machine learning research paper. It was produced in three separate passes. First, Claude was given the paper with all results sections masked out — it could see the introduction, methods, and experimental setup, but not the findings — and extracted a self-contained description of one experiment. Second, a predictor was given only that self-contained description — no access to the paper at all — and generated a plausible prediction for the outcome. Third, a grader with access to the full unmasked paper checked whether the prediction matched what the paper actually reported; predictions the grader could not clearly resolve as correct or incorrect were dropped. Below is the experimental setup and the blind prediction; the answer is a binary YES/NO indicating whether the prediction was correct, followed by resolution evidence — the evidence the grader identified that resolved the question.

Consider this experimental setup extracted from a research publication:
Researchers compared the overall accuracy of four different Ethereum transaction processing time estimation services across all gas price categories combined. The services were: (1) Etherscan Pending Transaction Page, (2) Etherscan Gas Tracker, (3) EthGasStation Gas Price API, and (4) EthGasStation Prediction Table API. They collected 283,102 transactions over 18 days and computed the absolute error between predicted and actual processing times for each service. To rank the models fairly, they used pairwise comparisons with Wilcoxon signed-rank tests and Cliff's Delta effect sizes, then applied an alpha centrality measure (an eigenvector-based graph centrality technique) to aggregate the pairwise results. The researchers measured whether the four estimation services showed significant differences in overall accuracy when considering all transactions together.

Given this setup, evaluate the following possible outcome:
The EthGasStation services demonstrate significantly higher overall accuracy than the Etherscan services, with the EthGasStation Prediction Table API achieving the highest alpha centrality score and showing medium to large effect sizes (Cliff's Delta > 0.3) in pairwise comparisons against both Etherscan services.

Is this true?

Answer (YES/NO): NO